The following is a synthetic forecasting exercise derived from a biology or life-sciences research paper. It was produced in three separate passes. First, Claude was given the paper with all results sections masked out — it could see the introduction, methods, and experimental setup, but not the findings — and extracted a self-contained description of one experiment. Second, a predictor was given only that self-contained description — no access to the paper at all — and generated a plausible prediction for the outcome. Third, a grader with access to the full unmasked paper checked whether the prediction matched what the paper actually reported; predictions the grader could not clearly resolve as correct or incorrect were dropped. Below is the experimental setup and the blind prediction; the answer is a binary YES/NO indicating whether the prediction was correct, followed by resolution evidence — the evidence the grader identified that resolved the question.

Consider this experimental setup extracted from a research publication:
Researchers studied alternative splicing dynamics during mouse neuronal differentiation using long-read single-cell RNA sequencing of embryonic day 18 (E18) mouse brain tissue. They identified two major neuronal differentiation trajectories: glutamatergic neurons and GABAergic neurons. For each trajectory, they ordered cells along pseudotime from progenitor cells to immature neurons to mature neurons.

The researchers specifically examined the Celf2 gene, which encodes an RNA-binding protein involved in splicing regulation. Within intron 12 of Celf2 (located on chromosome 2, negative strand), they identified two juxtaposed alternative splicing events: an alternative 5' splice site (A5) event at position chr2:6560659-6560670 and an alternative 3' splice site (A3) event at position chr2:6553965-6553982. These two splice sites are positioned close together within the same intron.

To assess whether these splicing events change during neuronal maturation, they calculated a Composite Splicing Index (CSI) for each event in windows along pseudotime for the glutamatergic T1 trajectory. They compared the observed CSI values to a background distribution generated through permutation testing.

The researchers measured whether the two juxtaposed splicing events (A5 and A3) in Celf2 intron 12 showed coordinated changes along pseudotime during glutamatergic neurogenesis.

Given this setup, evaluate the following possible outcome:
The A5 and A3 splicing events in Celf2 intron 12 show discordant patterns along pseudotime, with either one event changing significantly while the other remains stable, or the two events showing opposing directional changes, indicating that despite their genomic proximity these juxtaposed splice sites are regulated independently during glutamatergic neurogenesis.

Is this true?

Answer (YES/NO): NO